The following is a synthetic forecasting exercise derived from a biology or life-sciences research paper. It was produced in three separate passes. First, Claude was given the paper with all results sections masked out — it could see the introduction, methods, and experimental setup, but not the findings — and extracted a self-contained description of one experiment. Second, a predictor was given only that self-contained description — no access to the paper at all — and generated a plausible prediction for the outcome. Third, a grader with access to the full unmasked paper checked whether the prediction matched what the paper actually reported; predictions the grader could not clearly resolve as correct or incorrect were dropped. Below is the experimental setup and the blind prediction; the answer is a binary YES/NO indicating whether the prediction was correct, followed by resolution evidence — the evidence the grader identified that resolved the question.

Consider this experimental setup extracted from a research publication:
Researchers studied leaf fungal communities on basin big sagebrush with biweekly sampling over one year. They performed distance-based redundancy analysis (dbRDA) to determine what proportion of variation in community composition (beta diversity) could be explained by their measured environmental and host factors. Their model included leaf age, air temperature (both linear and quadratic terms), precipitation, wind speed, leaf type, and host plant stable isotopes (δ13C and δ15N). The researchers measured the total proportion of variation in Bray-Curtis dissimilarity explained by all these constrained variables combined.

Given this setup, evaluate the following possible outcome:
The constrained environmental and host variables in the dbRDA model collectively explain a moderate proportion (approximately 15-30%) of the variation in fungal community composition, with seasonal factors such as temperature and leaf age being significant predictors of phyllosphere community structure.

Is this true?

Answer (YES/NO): NO